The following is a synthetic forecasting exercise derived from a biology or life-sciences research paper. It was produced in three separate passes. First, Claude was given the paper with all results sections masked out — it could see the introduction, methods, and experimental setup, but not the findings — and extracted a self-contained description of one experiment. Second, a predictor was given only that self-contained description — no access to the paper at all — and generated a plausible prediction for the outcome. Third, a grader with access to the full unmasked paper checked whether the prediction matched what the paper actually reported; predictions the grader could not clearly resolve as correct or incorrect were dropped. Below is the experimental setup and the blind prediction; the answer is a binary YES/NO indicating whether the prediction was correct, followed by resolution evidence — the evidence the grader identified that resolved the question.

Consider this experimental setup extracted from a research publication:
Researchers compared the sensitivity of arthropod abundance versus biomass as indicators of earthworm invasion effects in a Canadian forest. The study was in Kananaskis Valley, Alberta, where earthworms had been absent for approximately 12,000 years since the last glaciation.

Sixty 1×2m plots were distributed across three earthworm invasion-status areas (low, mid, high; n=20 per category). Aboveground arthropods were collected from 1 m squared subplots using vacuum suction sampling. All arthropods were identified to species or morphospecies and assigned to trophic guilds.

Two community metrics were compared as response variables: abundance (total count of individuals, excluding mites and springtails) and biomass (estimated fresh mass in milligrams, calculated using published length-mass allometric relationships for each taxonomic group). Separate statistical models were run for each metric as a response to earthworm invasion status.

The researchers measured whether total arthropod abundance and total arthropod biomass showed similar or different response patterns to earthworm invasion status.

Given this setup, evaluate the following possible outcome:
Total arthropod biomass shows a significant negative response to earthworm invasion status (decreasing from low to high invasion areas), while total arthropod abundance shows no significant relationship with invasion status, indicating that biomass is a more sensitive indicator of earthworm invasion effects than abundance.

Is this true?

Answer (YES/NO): NO